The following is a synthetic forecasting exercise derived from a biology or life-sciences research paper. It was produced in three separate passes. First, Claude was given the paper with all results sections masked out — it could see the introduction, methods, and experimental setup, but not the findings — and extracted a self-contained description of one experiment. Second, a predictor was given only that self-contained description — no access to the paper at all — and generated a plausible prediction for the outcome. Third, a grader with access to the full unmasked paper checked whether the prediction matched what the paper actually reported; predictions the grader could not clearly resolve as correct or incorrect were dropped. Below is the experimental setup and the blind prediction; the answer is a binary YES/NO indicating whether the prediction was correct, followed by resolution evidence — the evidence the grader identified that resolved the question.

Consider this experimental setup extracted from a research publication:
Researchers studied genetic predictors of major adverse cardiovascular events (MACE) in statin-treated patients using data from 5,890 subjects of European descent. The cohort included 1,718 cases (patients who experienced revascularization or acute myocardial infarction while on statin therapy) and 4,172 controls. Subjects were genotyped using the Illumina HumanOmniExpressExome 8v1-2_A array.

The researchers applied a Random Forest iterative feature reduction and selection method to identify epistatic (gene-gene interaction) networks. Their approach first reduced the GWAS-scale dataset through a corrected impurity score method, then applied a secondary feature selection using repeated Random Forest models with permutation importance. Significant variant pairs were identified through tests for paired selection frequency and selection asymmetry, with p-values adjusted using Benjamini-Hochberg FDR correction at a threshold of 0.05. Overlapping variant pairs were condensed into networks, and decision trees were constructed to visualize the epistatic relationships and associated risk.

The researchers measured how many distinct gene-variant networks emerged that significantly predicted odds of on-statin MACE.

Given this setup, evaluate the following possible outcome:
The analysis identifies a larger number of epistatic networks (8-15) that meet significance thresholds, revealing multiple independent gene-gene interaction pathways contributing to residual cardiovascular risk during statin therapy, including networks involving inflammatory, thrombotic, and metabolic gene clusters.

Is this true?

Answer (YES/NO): NO